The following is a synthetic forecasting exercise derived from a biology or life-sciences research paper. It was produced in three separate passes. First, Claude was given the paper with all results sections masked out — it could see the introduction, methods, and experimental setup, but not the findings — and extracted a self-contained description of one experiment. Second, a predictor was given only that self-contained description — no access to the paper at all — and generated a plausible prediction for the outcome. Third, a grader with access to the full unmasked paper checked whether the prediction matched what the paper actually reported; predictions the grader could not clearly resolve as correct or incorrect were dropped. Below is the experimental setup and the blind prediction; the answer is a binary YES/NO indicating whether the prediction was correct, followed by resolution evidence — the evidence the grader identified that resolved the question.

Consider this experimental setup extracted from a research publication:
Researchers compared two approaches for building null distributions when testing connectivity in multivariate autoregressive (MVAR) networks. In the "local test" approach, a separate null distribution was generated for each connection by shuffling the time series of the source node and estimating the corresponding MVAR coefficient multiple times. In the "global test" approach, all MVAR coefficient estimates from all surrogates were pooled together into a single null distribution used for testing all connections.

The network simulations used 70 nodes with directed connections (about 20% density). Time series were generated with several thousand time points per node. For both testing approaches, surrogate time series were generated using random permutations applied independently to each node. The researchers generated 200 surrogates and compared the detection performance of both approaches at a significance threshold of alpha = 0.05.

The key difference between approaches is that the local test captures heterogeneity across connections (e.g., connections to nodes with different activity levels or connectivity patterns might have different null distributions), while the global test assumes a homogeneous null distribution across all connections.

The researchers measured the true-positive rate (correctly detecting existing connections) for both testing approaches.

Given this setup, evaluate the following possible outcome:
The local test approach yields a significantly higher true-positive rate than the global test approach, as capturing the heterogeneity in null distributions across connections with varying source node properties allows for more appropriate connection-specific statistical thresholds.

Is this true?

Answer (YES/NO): YES